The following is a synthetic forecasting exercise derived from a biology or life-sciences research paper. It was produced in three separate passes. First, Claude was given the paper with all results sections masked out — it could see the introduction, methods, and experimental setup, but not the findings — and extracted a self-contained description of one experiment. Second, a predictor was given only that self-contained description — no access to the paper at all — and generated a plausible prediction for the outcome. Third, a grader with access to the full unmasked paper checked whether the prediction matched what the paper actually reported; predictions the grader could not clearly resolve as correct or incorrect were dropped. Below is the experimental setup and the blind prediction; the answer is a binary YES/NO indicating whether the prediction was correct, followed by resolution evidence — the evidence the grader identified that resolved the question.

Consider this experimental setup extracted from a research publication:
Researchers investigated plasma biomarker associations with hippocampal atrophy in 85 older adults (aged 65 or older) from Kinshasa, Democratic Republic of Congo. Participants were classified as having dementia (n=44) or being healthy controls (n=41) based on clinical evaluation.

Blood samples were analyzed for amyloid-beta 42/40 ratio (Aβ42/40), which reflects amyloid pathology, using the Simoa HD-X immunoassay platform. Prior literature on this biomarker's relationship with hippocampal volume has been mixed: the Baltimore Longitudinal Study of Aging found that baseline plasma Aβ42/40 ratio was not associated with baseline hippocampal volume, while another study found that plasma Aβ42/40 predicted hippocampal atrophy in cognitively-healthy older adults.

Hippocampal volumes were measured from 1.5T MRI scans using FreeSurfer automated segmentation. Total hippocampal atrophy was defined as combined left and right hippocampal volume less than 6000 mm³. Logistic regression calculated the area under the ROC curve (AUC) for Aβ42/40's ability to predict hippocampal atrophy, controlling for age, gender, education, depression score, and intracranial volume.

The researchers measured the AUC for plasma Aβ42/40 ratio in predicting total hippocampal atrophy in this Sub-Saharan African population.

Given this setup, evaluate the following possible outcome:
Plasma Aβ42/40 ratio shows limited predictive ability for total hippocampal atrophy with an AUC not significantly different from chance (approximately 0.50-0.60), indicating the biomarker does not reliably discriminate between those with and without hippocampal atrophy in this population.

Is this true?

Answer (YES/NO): NO